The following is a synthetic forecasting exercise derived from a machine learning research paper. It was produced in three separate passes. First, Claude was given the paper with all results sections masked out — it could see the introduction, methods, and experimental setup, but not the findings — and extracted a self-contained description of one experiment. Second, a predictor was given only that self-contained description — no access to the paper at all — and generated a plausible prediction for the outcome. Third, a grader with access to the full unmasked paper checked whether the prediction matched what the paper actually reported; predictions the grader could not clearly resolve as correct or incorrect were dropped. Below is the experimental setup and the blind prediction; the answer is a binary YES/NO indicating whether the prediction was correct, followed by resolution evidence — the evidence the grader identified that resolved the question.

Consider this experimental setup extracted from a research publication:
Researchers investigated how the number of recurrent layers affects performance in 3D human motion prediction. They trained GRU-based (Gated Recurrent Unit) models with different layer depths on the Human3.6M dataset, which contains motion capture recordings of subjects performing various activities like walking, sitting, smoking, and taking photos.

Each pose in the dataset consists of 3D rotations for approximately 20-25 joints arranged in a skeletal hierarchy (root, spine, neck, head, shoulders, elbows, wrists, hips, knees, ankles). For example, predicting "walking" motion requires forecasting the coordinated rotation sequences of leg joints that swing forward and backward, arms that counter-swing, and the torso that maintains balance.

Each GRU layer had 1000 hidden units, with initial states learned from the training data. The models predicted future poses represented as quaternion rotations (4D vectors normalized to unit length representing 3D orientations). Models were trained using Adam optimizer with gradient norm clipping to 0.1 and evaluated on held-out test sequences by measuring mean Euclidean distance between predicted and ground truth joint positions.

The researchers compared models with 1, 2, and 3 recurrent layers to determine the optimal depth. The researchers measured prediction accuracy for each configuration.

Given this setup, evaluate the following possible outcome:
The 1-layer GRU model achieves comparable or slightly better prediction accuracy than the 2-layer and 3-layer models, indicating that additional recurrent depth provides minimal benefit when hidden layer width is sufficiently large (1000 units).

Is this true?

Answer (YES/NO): NO